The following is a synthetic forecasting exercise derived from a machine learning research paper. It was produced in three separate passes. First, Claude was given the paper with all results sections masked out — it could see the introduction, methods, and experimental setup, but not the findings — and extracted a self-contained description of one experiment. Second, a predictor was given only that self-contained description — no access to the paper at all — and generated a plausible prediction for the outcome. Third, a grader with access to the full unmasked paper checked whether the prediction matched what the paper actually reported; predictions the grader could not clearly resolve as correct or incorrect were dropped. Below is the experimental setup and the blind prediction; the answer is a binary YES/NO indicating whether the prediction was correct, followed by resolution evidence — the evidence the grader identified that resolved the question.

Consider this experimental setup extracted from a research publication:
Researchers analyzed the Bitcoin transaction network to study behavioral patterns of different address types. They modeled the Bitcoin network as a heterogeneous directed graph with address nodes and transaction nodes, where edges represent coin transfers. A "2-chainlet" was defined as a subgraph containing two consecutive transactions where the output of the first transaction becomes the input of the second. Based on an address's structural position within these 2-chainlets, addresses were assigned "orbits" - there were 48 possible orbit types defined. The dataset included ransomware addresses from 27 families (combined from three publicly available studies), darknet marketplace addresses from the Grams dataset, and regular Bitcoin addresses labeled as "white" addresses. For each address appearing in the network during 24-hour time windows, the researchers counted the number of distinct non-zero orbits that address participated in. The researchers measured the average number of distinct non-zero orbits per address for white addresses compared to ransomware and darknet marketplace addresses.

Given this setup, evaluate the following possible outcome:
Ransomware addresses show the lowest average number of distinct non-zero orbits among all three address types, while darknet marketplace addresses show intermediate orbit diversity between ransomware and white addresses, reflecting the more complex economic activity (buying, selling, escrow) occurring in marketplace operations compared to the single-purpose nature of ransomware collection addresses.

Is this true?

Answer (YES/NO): NO